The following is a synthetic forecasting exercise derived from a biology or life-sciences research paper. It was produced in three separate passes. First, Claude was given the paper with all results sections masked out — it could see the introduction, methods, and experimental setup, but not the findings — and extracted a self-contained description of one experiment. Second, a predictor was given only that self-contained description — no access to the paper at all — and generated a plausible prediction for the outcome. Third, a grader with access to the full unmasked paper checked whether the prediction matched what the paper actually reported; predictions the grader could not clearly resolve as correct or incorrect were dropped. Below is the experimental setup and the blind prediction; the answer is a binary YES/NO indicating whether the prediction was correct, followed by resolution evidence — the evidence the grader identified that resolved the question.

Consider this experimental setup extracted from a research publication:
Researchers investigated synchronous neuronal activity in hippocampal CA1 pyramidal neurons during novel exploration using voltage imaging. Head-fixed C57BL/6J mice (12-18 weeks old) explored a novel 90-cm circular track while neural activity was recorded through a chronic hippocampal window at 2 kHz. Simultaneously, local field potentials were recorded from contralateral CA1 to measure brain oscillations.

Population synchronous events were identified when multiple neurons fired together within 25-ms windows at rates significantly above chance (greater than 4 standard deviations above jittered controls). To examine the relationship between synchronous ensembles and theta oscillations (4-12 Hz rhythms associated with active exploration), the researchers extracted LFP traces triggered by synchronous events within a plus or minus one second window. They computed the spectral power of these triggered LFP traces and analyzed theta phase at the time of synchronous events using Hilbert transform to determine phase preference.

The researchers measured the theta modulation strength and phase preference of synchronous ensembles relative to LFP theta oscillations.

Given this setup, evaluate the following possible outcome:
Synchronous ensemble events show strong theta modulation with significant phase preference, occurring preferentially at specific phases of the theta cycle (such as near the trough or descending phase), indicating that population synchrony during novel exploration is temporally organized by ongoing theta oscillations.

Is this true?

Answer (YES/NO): YES